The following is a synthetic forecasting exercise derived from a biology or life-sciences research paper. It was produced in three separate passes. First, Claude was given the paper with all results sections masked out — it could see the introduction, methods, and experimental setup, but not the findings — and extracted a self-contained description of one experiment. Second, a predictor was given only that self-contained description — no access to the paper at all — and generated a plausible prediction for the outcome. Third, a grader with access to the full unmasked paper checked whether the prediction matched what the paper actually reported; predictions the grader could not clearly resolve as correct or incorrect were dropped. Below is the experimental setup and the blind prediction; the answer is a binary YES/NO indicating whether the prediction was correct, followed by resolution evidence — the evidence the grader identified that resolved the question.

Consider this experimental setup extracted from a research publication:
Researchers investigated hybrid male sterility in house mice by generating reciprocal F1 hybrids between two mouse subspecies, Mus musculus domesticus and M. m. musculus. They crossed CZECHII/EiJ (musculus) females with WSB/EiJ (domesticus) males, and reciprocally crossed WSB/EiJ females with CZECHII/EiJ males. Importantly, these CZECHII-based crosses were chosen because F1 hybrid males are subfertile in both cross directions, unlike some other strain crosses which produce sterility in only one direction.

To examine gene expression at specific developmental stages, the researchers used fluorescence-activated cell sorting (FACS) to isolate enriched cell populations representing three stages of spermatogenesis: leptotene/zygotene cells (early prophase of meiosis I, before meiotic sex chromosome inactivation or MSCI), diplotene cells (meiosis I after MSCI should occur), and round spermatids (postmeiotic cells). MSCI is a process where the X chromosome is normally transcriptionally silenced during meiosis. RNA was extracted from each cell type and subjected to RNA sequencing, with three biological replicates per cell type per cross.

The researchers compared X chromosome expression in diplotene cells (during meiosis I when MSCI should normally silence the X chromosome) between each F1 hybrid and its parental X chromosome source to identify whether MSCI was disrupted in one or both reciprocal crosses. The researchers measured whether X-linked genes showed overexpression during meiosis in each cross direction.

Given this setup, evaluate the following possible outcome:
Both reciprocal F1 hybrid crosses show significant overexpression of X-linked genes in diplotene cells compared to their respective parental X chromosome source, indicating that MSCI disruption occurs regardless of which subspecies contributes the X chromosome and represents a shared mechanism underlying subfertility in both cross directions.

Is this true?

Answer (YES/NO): YES